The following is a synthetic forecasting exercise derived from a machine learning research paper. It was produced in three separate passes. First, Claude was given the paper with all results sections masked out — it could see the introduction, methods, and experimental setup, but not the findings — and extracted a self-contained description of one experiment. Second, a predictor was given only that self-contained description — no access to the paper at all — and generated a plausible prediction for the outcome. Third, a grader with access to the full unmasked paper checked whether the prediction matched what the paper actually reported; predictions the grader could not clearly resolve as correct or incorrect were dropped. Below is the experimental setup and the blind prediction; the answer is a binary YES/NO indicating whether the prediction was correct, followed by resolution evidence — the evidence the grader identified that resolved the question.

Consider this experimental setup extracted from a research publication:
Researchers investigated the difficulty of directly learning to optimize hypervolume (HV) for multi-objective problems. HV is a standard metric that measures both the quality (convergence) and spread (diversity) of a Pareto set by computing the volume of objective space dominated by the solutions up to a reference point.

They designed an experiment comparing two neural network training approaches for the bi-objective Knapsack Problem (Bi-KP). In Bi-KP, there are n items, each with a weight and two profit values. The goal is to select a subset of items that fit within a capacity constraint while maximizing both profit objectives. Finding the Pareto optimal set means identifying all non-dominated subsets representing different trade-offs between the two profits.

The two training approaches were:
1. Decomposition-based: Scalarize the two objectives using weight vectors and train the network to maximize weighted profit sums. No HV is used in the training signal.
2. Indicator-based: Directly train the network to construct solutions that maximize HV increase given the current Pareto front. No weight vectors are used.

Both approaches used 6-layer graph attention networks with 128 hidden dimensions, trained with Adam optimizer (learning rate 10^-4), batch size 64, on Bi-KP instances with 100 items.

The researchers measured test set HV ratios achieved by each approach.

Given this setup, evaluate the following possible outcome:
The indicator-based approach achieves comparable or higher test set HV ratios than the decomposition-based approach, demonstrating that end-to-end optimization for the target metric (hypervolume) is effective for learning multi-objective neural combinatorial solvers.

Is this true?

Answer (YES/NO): NO